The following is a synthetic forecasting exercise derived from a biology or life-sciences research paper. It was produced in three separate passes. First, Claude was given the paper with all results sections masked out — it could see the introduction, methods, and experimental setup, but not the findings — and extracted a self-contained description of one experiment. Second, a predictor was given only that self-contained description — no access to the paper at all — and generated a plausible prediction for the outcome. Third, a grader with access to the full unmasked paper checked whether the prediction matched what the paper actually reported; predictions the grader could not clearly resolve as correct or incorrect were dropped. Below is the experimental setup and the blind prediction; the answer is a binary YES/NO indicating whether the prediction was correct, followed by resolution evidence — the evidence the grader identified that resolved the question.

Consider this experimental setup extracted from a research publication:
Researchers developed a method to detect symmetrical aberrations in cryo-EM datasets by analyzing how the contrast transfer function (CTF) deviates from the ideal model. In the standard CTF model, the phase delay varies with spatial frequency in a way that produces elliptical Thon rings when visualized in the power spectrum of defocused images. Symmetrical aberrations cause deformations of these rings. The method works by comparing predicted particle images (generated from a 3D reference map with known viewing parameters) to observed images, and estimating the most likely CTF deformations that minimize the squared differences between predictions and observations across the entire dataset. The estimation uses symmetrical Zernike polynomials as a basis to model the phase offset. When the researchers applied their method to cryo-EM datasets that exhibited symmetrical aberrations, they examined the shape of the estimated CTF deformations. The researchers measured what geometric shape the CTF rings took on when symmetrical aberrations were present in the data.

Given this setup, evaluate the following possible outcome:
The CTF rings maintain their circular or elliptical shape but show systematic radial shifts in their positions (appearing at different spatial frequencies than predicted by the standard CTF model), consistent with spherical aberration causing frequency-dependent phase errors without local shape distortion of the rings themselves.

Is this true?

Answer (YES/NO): NO